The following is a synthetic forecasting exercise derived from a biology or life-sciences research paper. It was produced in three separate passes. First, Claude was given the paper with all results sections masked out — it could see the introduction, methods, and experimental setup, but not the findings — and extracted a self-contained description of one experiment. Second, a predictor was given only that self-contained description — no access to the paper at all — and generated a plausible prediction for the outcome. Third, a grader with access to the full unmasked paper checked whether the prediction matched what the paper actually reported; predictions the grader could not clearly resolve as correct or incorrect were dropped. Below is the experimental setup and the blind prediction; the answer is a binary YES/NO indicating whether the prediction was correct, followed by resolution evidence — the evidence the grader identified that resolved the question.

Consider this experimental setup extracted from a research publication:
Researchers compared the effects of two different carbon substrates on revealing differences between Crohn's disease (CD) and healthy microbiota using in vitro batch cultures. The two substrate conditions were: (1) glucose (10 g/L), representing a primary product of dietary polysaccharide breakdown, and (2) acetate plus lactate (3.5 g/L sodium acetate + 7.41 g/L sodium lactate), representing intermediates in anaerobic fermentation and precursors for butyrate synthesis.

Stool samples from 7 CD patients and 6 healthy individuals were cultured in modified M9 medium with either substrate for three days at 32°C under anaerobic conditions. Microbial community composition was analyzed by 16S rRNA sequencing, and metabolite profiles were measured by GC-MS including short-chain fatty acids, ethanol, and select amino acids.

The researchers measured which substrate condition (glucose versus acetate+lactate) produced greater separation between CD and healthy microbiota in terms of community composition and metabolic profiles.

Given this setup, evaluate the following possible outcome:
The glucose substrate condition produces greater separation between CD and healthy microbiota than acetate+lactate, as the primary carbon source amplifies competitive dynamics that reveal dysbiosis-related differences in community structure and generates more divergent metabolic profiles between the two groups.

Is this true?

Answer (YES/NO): NO